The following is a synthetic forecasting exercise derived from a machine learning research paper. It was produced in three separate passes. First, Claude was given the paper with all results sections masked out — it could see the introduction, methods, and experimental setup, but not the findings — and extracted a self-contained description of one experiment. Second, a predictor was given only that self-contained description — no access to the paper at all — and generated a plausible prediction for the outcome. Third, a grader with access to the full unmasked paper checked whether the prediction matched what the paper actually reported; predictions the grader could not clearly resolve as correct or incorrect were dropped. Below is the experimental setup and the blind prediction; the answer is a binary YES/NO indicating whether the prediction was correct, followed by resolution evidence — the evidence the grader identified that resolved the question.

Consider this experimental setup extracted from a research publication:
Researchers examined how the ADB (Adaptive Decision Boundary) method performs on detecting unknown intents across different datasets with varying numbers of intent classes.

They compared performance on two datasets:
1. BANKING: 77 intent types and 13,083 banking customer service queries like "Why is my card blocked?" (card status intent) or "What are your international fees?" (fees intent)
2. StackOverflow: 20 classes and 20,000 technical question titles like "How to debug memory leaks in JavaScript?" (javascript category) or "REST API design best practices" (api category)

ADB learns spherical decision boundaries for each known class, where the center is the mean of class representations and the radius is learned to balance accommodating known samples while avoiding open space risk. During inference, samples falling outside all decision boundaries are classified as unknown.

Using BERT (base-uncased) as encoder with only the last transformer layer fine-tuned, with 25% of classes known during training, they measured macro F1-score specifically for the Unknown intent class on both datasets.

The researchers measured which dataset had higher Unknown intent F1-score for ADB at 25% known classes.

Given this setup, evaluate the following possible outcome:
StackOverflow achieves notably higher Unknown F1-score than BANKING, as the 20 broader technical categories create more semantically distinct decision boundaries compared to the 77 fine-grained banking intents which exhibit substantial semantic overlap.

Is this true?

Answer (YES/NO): YES